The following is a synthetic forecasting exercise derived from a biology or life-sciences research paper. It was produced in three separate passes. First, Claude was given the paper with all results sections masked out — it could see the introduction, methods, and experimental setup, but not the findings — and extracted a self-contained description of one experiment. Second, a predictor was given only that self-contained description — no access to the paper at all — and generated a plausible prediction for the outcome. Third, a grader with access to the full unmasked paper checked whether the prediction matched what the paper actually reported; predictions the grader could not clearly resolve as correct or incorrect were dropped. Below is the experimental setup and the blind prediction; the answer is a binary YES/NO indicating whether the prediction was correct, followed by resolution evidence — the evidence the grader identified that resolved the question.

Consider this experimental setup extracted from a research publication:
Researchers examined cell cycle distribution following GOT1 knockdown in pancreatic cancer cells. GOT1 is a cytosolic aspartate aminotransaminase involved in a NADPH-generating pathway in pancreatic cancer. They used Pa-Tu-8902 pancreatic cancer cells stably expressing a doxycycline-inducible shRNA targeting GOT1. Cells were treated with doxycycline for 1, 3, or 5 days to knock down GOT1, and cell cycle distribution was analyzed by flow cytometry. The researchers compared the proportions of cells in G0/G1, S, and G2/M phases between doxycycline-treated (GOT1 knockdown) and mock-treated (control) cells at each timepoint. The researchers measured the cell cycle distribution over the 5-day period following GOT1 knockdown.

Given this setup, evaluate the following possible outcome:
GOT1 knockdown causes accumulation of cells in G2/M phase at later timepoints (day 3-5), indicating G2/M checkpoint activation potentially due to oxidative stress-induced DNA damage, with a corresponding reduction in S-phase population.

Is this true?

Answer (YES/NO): NO